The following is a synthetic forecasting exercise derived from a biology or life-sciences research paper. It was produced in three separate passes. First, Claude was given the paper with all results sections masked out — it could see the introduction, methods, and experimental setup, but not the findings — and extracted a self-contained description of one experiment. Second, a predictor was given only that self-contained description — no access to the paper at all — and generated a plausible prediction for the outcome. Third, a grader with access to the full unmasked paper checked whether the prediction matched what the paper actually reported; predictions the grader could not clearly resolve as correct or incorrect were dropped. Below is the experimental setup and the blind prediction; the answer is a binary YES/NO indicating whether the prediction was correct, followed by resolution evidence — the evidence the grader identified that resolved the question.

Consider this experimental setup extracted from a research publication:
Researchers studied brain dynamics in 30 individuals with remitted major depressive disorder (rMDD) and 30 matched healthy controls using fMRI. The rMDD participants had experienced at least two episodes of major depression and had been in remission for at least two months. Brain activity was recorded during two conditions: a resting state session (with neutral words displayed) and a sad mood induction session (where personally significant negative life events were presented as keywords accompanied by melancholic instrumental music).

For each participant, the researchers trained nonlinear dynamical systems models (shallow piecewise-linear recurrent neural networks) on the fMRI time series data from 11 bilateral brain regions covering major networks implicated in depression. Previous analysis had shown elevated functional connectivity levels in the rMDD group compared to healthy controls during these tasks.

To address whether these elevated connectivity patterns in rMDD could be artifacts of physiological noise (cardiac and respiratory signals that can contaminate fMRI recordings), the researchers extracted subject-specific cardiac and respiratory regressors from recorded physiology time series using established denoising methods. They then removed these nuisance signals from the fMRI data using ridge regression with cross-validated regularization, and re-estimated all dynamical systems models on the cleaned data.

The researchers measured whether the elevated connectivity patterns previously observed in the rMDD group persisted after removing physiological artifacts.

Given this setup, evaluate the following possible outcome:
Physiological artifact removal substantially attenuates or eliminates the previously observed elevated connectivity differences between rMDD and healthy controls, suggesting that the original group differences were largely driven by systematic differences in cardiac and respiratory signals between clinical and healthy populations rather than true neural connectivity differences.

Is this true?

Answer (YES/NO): NO